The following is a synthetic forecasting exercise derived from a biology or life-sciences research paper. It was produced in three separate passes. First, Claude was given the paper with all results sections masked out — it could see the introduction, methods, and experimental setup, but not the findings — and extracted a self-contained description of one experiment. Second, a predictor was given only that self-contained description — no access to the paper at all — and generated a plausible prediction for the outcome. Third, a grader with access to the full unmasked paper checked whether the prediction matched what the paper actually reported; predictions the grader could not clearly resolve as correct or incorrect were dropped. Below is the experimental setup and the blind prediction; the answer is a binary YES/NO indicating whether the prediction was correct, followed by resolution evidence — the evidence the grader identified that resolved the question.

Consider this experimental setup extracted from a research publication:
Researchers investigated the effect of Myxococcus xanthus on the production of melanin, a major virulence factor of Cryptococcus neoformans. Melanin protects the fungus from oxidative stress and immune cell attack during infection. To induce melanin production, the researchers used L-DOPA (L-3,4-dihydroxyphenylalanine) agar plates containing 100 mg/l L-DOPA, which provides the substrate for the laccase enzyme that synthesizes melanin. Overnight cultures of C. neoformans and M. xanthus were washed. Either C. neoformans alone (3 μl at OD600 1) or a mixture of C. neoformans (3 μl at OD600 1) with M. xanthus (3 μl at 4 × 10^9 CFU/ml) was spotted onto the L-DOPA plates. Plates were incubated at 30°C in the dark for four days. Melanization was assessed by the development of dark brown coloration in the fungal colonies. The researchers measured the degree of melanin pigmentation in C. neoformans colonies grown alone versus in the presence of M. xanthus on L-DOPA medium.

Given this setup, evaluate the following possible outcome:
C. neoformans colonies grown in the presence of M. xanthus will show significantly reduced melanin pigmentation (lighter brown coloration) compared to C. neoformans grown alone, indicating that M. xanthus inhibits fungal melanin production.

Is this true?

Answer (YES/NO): YES